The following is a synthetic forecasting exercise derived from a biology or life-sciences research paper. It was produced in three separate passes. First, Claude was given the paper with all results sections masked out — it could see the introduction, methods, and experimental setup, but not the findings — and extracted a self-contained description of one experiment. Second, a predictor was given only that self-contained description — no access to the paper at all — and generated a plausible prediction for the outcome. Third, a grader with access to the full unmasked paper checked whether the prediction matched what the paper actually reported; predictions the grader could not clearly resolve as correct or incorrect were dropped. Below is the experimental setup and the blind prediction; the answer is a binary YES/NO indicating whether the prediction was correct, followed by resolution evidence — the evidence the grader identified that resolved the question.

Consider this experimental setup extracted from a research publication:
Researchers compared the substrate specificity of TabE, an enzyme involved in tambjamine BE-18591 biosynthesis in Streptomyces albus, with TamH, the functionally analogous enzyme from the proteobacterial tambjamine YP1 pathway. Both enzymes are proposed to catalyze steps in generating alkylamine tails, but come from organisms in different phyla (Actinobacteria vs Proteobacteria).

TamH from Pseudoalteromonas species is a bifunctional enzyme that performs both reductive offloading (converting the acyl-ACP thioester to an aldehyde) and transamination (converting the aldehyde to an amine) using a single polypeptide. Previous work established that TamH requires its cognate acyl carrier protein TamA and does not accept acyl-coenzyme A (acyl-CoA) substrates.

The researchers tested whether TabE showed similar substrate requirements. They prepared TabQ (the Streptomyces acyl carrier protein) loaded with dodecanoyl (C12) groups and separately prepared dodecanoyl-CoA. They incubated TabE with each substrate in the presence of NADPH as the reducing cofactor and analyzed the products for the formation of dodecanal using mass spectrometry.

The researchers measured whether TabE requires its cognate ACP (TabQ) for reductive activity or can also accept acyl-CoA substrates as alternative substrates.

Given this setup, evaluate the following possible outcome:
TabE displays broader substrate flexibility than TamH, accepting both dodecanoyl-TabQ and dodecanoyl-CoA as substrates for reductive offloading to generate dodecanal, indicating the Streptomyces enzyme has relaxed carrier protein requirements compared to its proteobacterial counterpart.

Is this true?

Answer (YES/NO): YES